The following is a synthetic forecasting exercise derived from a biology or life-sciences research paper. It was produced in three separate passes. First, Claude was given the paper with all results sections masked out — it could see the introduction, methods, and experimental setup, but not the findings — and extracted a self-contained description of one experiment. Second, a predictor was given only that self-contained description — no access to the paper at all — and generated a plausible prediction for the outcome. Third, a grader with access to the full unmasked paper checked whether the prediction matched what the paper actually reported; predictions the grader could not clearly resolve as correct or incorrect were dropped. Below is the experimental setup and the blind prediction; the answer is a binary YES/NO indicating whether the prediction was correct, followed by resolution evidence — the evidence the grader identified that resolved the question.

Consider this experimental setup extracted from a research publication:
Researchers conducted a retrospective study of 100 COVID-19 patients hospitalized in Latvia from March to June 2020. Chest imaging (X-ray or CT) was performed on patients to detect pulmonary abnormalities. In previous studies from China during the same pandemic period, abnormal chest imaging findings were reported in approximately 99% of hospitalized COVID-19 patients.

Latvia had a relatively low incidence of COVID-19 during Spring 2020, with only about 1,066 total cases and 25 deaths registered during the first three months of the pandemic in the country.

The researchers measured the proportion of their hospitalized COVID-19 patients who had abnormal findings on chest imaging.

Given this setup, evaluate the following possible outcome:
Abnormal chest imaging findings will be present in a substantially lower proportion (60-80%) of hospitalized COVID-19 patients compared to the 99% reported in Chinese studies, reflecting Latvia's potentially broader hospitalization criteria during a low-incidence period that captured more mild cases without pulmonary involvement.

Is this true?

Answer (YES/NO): NO